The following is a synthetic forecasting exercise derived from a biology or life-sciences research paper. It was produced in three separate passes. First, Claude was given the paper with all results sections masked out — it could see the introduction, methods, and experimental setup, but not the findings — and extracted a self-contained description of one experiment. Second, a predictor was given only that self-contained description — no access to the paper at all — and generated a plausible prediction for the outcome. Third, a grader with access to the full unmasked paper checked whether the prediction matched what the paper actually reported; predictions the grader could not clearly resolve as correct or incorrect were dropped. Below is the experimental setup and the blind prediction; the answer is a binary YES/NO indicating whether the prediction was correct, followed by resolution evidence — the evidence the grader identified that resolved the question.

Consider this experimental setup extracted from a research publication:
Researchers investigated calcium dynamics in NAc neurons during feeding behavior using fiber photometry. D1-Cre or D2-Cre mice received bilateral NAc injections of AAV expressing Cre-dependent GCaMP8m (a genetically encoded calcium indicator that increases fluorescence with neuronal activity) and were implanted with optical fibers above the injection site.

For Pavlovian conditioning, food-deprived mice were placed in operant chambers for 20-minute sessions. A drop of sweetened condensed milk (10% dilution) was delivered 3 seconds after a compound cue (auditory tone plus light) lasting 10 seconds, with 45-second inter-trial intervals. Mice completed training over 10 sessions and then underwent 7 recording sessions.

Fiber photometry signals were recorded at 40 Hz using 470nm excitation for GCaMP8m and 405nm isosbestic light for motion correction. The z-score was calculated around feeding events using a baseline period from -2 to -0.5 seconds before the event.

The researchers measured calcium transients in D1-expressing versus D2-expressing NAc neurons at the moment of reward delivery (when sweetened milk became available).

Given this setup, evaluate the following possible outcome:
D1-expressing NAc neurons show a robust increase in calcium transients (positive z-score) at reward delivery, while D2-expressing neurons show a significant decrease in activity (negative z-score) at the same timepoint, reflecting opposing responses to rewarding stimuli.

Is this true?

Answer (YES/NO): NO